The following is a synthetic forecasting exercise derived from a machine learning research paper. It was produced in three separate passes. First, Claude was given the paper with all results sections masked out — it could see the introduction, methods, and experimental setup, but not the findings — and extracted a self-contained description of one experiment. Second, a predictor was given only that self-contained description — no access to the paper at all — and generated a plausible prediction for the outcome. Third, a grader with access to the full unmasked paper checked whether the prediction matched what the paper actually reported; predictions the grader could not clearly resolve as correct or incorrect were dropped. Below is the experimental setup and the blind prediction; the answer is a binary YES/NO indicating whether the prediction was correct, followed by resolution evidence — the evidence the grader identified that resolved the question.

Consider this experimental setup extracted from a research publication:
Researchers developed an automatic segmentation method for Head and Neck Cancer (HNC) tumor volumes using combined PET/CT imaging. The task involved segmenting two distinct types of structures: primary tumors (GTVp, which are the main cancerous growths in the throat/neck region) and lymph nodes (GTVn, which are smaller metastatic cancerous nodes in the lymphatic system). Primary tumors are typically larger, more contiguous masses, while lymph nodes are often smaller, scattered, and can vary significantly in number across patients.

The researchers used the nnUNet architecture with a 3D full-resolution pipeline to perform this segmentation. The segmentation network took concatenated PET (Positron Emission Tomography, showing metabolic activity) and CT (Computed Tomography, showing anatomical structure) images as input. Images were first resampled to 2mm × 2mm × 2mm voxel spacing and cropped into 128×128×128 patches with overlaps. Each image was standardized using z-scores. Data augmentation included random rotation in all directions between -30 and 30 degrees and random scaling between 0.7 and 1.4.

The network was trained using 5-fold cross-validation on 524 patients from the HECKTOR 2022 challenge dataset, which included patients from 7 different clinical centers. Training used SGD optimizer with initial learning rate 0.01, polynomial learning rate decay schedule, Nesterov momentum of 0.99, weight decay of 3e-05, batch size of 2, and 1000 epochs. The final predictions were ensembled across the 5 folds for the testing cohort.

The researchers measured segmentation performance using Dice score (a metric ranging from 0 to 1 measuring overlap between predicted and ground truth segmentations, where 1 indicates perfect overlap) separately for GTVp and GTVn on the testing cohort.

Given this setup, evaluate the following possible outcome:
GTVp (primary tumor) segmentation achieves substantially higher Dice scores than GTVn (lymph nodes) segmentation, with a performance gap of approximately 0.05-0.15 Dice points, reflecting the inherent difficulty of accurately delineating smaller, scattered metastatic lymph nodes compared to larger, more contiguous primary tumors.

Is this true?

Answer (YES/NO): NO